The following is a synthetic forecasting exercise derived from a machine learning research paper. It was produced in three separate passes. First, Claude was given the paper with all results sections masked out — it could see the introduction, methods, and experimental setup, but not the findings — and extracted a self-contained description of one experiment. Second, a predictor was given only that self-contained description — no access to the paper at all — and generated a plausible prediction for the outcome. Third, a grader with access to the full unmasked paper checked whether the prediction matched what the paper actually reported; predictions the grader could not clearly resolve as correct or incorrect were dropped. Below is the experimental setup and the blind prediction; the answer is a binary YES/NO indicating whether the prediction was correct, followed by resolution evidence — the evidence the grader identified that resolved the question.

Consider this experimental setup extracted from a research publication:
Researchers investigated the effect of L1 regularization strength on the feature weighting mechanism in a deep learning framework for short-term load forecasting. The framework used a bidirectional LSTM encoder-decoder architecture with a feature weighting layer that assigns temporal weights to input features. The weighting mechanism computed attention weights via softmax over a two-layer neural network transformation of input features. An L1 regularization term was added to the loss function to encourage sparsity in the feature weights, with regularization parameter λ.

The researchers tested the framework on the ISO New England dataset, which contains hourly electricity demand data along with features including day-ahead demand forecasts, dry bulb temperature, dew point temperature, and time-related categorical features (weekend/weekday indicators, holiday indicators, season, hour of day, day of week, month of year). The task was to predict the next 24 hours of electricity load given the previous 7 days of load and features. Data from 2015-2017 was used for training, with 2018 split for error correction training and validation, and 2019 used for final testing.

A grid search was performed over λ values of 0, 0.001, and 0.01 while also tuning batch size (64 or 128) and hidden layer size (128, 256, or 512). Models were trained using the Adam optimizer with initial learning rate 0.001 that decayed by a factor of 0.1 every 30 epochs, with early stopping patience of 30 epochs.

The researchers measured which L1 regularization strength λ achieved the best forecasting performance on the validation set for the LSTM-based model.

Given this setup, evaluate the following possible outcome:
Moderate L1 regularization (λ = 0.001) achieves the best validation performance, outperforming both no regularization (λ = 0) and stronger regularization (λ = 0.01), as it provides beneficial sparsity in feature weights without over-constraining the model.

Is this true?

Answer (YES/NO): YES